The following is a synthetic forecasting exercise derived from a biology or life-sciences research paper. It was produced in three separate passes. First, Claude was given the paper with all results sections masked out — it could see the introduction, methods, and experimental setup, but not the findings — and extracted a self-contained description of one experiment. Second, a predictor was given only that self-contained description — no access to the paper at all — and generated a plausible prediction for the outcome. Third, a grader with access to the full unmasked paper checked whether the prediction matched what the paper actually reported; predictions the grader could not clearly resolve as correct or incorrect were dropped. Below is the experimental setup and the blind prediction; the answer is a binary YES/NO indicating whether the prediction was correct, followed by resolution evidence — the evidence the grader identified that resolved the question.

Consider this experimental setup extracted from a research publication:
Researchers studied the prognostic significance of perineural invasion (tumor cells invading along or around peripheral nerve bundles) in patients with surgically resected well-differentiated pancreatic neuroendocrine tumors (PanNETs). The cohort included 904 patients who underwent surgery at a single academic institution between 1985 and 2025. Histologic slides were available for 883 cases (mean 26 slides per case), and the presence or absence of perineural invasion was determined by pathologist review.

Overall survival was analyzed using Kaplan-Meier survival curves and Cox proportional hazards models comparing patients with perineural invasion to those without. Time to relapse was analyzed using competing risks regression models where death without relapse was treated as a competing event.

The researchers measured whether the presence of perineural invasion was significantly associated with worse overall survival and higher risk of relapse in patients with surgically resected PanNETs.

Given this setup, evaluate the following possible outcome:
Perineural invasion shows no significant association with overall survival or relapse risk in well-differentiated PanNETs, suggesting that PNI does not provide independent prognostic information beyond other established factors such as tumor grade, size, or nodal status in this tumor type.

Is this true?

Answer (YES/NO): NO